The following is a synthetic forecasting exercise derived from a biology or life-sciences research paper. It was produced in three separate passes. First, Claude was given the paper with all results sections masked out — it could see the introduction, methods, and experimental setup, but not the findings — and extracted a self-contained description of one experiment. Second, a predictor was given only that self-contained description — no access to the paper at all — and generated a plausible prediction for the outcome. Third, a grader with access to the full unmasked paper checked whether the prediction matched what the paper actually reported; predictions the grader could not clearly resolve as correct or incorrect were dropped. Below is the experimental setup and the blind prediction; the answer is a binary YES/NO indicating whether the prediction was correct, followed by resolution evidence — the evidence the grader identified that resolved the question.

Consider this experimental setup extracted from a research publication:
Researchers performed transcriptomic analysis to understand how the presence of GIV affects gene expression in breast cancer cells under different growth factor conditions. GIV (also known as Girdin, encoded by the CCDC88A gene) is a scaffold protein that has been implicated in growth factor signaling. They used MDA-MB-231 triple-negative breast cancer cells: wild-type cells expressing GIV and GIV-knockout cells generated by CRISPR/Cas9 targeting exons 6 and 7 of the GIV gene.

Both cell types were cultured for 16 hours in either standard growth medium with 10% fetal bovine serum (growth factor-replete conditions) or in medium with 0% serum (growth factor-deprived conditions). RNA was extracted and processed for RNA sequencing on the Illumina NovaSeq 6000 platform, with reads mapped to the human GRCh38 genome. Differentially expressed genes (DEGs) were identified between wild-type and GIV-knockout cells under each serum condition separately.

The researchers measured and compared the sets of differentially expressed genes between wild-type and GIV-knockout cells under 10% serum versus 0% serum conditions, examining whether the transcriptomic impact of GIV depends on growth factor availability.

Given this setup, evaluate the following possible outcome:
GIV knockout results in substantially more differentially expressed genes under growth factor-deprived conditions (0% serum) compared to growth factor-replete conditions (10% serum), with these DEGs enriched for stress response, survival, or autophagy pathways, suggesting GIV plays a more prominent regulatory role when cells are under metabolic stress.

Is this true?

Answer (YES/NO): NO